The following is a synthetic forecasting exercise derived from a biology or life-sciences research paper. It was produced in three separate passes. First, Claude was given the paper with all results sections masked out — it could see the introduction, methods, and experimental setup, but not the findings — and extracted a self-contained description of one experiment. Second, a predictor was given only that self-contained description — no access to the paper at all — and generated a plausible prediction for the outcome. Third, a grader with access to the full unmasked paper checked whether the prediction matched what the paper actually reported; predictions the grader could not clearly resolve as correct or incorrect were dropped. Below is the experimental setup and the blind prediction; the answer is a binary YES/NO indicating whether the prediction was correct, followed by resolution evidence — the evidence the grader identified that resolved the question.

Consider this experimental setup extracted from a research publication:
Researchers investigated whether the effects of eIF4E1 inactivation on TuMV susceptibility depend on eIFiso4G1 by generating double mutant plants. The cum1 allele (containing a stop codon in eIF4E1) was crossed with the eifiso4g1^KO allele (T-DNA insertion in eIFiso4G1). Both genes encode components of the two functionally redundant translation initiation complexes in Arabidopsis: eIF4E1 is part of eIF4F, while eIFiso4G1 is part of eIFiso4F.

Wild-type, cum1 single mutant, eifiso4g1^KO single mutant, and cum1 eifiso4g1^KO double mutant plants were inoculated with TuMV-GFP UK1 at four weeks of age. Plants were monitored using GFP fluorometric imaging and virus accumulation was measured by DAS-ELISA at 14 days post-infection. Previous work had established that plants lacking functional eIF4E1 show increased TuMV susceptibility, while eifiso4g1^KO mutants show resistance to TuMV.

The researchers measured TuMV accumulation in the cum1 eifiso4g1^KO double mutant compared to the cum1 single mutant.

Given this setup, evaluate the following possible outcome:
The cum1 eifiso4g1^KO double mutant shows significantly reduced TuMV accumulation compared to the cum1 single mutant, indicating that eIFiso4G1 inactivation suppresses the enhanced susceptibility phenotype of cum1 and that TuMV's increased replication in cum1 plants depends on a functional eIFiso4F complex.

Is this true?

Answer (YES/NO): YES